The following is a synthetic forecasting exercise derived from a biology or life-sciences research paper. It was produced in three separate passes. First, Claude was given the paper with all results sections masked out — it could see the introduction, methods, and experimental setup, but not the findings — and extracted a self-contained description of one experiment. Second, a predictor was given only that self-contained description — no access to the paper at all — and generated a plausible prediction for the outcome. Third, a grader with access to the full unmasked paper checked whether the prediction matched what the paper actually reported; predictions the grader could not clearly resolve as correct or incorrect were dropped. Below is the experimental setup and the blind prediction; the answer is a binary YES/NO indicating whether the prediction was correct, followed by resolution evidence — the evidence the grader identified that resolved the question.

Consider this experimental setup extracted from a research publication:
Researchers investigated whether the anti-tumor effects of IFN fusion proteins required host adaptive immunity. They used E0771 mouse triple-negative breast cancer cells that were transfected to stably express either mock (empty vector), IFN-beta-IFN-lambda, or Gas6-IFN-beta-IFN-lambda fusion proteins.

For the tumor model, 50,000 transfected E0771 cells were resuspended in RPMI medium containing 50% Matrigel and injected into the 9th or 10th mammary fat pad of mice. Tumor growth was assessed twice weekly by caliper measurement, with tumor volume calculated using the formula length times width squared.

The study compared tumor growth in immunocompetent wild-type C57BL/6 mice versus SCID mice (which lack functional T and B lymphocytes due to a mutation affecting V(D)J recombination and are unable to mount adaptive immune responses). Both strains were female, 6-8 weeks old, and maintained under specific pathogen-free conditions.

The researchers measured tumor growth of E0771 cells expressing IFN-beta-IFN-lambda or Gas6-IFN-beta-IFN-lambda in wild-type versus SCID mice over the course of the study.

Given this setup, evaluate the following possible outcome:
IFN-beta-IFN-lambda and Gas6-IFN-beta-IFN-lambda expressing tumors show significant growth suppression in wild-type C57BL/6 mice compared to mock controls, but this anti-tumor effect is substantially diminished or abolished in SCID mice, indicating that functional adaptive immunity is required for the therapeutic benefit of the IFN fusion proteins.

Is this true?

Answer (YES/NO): YES